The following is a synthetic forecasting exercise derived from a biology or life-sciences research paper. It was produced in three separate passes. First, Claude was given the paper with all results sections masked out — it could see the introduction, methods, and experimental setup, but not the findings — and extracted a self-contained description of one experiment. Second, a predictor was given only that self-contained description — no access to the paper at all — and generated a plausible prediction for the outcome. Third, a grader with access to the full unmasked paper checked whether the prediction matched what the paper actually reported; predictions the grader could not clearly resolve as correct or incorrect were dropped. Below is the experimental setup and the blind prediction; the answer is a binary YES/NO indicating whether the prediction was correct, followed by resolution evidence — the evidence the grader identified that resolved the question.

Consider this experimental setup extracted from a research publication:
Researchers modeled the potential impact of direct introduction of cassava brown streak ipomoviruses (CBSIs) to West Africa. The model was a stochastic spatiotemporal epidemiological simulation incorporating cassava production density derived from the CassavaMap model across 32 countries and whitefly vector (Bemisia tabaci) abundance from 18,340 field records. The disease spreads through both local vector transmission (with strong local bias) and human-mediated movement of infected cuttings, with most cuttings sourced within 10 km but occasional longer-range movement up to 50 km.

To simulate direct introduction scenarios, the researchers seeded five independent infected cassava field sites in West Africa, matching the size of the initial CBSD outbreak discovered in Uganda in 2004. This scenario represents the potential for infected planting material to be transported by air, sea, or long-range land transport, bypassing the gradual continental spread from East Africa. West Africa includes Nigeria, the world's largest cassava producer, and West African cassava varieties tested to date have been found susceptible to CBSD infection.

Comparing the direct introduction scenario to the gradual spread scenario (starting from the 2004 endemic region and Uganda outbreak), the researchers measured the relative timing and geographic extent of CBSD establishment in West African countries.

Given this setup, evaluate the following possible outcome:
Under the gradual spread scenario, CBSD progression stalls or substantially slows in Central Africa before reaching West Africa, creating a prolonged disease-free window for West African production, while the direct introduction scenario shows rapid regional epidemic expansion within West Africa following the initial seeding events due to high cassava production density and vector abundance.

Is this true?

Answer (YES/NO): YES